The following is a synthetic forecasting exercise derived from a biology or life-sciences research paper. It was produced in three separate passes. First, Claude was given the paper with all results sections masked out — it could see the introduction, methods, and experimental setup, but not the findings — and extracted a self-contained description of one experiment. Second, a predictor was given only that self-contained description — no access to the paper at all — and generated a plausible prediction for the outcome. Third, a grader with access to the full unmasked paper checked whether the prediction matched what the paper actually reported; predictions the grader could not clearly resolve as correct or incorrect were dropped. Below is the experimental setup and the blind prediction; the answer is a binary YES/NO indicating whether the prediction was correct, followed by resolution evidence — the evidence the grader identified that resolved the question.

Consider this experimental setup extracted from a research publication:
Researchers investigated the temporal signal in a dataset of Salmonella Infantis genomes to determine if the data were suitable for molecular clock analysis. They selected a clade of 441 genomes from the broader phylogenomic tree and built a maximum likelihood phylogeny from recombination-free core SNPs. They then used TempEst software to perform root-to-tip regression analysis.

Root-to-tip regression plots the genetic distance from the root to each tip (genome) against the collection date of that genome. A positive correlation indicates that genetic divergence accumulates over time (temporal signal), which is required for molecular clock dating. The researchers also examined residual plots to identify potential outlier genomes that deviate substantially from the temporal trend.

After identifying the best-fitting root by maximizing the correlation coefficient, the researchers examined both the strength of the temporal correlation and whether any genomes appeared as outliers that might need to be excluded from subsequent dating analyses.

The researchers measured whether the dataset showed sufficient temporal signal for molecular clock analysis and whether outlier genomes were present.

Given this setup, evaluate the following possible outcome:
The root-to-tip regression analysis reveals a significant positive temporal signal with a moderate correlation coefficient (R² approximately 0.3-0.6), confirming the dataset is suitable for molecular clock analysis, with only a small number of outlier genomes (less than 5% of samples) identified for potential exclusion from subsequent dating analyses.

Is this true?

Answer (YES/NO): NO